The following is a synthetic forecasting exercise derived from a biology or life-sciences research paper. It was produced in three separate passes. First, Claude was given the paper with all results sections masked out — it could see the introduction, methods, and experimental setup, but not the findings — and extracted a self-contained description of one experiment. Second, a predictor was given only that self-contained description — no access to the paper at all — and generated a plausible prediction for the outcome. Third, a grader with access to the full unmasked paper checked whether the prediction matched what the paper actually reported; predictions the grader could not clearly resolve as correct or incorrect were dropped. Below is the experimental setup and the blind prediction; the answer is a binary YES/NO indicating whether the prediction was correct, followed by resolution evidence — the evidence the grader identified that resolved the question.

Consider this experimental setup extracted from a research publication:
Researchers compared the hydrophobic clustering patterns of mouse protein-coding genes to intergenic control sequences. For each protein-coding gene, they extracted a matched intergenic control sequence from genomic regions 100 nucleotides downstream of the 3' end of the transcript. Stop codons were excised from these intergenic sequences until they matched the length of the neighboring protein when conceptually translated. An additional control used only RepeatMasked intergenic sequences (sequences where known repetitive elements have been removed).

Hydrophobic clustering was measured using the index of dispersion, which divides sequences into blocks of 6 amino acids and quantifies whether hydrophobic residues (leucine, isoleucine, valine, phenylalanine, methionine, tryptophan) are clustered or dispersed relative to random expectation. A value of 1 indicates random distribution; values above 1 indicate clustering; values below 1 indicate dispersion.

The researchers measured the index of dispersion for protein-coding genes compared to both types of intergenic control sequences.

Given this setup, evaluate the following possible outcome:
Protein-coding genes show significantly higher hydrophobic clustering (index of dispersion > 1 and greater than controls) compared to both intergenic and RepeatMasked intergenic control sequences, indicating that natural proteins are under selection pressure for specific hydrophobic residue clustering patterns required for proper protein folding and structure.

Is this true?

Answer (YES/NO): NO